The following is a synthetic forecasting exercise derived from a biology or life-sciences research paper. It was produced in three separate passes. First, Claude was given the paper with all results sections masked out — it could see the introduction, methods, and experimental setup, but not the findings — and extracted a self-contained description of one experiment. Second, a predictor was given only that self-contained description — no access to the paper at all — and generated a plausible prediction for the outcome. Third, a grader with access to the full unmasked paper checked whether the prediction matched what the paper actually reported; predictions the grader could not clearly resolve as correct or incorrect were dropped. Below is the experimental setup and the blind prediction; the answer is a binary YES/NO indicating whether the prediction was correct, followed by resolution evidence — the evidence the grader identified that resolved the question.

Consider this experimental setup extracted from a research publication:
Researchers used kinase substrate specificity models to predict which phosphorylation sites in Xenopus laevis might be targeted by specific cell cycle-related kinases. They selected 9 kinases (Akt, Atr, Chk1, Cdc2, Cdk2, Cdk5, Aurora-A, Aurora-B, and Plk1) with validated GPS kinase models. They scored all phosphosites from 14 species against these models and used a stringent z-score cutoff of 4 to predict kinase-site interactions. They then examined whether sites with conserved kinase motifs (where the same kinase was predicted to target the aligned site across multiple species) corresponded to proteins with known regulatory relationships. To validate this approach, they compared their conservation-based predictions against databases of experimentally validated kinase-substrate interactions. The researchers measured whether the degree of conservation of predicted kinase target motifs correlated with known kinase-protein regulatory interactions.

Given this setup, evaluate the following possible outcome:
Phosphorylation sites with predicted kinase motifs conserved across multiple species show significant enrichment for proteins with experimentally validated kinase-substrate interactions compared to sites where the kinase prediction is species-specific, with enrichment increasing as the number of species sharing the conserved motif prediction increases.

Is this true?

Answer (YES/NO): YES